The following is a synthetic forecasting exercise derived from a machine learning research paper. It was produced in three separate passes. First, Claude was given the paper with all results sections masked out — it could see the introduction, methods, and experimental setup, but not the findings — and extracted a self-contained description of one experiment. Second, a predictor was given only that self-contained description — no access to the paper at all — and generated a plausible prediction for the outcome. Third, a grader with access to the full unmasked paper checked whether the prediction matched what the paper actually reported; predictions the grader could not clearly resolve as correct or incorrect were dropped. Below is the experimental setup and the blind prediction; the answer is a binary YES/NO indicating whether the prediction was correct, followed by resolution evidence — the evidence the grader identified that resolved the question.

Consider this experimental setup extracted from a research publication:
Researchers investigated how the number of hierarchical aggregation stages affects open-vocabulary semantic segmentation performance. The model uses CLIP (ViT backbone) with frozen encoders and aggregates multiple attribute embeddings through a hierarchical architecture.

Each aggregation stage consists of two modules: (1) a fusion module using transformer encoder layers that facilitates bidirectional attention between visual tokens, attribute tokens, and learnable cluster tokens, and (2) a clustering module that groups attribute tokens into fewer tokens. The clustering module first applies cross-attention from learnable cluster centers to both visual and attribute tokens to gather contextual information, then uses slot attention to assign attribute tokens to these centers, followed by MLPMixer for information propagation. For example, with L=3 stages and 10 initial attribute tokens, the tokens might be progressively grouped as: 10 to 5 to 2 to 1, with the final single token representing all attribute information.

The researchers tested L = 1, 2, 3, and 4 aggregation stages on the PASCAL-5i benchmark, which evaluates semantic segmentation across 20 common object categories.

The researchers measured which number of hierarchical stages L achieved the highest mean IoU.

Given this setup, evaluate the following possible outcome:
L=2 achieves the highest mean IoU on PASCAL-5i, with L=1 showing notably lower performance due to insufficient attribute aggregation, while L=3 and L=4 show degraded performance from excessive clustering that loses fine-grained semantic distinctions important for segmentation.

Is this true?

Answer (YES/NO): NO